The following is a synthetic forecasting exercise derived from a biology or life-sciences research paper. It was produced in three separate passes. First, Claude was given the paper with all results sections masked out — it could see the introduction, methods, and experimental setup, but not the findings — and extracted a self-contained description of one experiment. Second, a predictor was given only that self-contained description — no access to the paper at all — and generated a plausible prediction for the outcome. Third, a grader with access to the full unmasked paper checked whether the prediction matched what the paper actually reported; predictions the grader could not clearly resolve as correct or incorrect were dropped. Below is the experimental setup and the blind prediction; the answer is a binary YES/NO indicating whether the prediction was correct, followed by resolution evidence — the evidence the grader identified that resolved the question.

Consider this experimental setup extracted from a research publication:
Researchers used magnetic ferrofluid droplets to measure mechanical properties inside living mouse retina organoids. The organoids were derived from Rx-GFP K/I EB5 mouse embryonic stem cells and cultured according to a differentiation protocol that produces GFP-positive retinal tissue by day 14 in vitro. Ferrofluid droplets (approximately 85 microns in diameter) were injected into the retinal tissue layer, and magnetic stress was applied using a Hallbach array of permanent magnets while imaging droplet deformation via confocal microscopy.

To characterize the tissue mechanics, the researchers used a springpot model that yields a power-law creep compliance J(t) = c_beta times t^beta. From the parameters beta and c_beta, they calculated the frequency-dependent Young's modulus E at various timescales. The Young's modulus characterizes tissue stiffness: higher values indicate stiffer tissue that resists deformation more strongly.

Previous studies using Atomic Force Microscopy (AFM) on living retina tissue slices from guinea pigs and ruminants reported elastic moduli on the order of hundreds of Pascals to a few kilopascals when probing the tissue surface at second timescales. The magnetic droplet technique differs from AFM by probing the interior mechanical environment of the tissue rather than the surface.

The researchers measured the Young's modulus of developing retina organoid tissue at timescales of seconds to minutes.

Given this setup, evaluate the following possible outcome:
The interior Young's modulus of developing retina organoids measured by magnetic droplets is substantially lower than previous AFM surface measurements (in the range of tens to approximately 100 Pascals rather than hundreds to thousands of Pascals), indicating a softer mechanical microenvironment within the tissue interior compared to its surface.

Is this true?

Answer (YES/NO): NO